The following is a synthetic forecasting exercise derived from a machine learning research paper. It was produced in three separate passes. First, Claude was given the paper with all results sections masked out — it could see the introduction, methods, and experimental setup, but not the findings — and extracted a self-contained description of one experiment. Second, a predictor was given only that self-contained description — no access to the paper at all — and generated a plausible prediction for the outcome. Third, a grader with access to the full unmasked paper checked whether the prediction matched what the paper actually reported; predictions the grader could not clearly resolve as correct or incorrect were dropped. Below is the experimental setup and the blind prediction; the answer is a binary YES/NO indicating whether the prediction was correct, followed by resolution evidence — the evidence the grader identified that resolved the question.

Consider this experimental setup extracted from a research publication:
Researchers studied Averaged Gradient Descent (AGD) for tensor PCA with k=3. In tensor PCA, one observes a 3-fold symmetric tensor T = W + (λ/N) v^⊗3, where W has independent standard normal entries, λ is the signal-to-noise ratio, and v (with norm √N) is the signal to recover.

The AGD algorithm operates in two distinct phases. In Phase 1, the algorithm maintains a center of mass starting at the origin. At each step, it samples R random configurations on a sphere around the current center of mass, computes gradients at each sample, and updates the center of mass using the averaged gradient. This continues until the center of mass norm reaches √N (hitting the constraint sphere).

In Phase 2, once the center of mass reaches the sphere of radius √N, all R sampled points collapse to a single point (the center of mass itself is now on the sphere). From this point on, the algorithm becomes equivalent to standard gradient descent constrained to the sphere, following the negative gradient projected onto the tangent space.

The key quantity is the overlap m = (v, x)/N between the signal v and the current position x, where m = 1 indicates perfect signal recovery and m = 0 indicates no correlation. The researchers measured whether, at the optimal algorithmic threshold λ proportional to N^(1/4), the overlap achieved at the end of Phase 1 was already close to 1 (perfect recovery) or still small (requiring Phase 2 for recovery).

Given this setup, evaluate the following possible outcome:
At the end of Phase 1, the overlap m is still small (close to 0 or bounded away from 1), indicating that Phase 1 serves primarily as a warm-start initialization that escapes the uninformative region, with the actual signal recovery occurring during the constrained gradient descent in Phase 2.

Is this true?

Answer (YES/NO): YES